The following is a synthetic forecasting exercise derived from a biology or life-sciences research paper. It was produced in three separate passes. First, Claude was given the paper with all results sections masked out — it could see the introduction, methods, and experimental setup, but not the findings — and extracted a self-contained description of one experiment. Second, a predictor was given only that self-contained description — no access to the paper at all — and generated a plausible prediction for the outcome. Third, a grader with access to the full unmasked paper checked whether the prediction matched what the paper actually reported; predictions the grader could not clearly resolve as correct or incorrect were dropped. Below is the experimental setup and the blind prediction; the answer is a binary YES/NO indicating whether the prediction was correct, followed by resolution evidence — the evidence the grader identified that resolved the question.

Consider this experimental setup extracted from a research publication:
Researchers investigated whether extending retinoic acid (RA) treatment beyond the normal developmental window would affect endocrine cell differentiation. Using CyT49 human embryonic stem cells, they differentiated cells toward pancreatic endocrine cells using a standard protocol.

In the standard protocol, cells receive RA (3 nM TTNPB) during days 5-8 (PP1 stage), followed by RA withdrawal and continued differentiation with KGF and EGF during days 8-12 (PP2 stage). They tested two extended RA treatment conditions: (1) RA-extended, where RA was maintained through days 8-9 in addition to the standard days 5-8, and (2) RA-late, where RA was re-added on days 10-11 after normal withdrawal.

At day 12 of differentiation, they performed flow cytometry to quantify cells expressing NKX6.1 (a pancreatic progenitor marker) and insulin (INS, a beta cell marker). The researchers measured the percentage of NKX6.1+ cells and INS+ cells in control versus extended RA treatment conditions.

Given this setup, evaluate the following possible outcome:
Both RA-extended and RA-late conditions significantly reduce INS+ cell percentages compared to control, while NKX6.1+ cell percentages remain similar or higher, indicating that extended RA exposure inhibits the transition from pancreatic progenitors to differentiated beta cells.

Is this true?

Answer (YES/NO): NO